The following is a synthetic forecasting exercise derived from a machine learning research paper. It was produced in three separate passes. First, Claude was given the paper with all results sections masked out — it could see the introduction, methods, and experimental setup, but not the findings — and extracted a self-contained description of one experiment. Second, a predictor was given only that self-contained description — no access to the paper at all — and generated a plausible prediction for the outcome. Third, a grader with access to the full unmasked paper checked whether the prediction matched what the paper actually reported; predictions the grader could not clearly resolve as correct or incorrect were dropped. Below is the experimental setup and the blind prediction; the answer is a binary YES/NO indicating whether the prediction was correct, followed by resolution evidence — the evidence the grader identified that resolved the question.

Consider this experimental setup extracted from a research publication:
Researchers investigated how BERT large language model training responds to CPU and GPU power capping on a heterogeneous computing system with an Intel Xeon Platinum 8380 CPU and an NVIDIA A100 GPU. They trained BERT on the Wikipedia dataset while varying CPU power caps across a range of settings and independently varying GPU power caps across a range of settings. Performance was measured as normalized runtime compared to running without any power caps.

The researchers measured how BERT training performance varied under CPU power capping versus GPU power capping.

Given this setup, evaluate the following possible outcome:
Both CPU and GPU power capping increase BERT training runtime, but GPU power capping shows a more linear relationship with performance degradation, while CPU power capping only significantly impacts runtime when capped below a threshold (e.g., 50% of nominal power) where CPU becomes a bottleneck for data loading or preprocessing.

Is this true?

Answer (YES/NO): NO